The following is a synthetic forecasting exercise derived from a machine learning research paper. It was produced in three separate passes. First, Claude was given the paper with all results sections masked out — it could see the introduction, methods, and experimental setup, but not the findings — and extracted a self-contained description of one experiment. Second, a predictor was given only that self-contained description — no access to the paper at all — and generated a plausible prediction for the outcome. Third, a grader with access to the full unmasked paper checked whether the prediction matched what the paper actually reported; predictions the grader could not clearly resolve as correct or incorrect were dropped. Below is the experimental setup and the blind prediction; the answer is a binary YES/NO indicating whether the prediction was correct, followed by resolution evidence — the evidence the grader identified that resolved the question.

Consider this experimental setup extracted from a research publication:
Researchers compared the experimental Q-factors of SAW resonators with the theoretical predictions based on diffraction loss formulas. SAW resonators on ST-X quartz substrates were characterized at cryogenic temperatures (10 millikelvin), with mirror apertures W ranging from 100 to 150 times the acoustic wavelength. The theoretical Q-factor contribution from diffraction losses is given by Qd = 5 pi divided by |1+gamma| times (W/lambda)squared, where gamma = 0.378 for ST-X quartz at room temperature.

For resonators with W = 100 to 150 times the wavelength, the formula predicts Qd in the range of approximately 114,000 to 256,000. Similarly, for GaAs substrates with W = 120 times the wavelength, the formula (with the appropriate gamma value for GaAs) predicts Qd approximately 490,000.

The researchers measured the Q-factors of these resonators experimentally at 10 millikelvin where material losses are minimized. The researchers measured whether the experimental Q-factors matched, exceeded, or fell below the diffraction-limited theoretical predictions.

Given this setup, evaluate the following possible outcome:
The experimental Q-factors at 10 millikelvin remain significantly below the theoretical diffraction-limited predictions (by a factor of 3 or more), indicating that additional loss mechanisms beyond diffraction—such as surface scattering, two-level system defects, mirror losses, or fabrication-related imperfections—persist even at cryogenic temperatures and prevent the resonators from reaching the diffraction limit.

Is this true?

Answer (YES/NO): NO